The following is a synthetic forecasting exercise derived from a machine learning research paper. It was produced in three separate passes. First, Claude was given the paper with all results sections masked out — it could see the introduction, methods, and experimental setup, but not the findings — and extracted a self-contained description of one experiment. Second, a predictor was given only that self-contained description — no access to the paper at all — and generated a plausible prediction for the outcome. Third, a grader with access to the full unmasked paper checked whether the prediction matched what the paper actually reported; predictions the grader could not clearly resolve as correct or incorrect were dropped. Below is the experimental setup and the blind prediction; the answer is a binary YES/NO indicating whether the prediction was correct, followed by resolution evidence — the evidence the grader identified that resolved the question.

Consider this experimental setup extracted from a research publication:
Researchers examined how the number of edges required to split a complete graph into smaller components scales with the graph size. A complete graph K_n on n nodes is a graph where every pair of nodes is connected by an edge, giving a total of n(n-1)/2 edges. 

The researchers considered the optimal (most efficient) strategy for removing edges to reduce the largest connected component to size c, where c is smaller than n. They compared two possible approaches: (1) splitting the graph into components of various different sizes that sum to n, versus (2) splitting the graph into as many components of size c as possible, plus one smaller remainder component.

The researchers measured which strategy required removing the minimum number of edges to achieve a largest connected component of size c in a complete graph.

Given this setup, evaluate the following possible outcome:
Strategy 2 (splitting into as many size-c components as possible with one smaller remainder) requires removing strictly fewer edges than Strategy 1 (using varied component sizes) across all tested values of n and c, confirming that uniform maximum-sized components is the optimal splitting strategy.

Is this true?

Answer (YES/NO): NO